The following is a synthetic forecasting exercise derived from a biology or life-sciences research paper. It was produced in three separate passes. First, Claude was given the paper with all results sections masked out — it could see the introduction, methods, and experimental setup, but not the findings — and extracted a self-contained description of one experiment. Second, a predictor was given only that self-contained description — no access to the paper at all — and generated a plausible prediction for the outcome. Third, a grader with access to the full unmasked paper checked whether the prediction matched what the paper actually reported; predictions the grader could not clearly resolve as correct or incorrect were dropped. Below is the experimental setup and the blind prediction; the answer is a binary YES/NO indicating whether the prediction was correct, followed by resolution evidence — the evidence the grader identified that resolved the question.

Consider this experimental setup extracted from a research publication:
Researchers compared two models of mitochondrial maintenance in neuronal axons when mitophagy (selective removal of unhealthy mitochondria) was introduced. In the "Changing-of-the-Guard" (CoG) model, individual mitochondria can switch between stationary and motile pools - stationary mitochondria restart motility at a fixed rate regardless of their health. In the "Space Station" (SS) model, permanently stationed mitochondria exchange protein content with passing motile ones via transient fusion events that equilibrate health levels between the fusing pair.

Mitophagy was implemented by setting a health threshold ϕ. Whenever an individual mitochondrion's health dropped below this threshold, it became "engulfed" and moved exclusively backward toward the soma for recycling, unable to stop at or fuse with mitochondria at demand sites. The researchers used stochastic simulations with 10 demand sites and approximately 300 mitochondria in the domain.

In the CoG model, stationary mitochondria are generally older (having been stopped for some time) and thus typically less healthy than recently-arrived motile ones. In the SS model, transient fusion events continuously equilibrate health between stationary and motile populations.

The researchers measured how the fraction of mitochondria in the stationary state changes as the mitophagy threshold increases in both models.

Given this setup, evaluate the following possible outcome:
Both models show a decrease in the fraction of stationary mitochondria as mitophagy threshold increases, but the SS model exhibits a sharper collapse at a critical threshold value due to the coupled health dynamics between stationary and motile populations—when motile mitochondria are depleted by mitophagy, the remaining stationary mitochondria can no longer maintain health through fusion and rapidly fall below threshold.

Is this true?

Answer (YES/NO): NO